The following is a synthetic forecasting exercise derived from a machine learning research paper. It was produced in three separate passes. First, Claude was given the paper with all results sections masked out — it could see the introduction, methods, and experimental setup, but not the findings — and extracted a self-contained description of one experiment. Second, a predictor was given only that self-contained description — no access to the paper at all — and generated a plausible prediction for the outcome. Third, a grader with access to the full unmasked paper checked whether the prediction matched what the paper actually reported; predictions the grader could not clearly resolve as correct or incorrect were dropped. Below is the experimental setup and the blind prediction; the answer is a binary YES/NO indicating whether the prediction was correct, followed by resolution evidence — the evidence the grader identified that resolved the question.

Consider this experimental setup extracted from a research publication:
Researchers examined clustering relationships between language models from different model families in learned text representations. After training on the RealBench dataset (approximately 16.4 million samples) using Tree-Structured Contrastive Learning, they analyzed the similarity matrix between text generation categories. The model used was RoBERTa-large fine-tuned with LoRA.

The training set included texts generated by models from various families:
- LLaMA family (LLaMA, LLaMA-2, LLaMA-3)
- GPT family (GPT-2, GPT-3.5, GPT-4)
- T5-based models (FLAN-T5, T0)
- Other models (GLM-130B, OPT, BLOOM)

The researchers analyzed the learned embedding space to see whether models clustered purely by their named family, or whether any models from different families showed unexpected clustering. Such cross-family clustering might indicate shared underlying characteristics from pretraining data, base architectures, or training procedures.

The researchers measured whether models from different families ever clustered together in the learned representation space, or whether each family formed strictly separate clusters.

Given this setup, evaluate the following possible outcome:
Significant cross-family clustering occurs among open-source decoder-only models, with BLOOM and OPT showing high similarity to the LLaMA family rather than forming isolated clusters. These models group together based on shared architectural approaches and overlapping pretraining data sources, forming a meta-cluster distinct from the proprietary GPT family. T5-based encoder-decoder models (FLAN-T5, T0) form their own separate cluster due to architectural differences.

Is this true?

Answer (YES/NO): NO